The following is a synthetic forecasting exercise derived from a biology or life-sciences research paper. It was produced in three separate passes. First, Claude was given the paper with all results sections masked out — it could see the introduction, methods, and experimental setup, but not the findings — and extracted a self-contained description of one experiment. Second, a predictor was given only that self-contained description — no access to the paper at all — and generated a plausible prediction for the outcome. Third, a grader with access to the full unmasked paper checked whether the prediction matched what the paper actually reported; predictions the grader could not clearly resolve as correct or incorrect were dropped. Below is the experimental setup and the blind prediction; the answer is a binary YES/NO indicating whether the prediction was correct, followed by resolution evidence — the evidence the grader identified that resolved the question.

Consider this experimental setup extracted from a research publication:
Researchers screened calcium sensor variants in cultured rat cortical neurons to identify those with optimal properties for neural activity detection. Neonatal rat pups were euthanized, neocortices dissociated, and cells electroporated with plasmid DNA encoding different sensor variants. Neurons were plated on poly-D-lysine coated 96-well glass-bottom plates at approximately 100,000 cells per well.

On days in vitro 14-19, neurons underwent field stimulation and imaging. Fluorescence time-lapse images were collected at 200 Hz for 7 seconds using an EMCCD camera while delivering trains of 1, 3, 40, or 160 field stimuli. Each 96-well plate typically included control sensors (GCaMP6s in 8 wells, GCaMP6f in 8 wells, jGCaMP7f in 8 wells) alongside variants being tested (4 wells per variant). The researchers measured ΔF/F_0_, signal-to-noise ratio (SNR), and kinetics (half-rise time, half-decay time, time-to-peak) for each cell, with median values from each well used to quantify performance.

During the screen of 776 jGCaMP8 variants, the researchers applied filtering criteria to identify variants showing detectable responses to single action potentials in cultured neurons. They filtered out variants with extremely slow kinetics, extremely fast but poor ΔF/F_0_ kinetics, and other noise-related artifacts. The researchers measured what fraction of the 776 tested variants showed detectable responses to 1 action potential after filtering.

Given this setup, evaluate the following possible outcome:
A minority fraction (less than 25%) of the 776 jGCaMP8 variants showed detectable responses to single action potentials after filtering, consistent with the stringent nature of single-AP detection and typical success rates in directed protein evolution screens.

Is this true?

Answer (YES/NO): NO